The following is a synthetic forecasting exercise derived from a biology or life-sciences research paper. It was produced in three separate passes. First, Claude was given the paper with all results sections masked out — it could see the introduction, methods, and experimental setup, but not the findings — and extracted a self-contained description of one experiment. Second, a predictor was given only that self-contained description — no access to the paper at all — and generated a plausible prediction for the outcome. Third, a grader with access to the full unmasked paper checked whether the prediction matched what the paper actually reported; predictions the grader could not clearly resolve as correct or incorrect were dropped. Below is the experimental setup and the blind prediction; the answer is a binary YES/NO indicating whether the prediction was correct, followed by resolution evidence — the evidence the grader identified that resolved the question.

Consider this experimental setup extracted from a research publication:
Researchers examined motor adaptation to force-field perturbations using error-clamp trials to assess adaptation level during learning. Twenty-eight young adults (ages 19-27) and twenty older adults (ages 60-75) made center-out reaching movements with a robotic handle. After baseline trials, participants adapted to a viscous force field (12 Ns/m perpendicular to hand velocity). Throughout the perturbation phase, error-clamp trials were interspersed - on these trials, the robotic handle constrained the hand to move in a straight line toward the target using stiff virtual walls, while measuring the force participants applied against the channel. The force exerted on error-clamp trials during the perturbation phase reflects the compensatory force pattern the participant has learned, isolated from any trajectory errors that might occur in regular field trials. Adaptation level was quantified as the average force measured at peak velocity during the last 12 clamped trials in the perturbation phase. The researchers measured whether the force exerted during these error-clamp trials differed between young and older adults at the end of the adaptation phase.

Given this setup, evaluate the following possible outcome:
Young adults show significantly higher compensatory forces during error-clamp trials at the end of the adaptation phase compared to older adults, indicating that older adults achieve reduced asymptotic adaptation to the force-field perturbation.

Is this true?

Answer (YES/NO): NO